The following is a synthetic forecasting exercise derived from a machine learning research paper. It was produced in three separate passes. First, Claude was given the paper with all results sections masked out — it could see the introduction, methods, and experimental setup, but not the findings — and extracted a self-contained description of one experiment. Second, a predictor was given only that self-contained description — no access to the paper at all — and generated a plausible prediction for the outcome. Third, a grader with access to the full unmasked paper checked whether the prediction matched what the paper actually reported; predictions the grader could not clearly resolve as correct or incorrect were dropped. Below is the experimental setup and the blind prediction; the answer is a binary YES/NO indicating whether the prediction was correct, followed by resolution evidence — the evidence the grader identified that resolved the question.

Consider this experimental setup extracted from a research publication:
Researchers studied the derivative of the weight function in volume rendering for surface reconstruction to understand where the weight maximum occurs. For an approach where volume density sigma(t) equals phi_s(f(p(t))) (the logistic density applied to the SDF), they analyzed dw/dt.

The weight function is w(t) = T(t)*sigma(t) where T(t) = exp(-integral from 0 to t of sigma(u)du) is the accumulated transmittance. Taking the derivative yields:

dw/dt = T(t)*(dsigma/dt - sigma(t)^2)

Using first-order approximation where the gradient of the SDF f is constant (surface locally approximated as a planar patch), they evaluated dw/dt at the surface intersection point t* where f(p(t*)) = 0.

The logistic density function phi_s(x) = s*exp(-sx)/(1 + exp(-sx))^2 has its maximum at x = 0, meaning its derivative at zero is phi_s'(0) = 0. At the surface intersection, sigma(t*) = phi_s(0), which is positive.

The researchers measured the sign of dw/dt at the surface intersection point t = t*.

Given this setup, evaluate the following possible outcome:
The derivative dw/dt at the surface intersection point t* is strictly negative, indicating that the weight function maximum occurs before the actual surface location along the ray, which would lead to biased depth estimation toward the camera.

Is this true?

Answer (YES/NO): YES